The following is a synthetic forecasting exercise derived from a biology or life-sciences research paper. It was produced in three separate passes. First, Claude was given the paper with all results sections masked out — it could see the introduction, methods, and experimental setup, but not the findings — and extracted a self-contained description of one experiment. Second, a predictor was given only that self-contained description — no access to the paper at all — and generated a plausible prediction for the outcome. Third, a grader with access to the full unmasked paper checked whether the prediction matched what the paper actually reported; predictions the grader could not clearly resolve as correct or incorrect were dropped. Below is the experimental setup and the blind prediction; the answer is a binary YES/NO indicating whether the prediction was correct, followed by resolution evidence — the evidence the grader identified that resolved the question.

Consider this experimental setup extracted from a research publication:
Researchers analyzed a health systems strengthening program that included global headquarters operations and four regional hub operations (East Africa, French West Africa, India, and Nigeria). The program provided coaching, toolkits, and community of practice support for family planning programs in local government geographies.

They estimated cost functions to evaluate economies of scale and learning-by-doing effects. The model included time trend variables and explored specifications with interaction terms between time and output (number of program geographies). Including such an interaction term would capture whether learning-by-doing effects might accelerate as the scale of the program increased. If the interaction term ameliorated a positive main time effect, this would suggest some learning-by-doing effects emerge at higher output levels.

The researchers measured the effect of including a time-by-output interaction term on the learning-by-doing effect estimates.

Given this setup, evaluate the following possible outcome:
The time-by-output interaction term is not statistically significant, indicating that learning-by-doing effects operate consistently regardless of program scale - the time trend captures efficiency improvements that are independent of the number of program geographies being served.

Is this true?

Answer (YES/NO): NO